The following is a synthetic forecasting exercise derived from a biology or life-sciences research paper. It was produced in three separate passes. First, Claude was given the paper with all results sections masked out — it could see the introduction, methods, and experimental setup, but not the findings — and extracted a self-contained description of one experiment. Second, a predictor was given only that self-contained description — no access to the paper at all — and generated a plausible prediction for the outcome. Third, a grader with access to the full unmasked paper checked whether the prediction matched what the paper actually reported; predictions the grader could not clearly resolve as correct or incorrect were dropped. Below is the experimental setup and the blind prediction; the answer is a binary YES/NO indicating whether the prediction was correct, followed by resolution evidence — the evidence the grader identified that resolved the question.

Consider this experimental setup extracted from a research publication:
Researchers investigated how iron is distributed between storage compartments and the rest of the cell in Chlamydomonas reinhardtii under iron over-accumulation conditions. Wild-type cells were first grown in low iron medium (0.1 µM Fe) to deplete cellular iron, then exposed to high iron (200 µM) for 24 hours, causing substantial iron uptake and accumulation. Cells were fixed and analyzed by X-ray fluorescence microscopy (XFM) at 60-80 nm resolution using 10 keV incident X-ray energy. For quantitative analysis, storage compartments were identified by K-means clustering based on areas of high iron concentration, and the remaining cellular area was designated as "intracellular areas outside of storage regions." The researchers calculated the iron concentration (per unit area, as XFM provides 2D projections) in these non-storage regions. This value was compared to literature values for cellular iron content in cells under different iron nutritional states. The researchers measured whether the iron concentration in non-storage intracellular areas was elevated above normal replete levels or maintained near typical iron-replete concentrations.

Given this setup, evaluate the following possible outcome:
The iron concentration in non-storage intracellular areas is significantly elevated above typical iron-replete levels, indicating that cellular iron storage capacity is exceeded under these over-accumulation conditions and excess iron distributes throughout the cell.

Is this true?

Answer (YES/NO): NO